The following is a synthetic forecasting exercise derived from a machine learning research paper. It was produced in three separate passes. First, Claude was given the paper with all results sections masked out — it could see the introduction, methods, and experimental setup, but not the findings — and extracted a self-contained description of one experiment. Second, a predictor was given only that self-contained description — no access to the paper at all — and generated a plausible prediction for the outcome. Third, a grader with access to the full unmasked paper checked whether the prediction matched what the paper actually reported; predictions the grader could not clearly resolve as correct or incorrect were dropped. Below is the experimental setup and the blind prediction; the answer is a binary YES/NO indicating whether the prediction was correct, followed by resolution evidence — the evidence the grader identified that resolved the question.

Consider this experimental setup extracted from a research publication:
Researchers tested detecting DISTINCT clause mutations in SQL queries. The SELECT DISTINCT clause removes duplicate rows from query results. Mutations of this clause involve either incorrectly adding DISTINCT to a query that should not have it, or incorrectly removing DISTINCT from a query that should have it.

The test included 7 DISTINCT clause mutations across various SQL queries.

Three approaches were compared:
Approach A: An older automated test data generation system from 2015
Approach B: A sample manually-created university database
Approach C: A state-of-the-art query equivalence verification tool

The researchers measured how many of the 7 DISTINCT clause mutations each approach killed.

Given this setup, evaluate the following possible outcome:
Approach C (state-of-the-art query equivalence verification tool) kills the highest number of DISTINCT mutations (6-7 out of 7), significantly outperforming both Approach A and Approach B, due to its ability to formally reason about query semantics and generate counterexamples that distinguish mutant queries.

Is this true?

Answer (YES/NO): NO